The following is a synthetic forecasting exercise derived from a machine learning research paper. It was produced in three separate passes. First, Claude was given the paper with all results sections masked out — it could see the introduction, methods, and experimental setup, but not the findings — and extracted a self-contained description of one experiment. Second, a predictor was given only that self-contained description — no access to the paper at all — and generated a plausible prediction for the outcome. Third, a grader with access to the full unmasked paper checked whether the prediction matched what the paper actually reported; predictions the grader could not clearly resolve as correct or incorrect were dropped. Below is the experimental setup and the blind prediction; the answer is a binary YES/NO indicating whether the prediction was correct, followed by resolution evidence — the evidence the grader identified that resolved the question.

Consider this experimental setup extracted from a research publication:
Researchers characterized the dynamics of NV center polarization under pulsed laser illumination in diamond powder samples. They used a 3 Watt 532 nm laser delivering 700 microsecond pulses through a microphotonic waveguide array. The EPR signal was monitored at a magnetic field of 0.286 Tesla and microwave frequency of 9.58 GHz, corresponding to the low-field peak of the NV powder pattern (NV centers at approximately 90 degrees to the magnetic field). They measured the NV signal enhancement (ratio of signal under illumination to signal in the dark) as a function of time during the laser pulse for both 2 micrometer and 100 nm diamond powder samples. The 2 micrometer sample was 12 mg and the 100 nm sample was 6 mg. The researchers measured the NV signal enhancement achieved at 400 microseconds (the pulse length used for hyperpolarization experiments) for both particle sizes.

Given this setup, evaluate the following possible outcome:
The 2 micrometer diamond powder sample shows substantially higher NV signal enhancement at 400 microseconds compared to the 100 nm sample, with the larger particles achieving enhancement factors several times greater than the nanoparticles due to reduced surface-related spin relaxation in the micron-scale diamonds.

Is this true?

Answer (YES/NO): NO